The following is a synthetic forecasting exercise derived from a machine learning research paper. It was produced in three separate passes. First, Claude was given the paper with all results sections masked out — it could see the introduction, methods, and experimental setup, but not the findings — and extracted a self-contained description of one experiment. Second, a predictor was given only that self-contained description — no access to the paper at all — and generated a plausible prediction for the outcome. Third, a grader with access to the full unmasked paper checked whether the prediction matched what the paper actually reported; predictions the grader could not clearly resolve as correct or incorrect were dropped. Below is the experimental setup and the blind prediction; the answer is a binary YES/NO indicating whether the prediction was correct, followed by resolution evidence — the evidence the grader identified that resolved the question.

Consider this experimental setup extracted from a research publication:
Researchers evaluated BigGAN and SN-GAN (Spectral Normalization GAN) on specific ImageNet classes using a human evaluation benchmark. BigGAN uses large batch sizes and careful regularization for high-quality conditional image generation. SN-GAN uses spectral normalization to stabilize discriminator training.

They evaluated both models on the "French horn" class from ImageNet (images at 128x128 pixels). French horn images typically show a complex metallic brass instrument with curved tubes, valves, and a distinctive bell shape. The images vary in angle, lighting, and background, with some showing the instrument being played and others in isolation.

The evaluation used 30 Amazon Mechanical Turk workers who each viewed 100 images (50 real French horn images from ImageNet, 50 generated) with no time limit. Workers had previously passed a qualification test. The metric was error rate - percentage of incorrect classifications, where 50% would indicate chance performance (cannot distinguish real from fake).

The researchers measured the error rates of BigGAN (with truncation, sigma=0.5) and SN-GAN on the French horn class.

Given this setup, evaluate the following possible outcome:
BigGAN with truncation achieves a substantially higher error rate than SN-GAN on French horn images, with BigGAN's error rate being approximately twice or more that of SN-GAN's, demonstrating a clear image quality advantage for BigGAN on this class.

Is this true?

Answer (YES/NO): YES